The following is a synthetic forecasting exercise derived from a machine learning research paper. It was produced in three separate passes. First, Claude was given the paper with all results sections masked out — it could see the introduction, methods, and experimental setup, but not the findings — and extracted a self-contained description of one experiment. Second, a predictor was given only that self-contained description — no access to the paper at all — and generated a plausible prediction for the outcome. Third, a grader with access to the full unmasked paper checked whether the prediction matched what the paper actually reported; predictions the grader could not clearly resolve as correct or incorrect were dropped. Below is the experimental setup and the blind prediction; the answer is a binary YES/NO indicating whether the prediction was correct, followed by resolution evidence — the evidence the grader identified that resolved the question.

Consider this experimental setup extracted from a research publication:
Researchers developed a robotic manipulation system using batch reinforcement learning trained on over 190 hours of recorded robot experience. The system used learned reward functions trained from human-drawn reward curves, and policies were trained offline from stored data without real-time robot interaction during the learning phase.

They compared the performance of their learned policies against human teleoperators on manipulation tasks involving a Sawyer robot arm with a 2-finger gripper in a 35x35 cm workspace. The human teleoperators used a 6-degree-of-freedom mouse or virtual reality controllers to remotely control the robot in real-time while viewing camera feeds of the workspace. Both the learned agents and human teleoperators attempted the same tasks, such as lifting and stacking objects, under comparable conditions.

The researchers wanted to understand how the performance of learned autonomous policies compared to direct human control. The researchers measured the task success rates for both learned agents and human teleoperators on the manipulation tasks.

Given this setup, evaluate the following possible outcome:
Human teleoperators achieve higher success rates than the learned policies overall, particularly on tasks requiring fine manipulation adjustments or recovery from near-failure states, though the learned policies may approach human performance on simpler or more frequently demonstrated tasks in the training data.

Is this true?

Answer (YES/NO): NO